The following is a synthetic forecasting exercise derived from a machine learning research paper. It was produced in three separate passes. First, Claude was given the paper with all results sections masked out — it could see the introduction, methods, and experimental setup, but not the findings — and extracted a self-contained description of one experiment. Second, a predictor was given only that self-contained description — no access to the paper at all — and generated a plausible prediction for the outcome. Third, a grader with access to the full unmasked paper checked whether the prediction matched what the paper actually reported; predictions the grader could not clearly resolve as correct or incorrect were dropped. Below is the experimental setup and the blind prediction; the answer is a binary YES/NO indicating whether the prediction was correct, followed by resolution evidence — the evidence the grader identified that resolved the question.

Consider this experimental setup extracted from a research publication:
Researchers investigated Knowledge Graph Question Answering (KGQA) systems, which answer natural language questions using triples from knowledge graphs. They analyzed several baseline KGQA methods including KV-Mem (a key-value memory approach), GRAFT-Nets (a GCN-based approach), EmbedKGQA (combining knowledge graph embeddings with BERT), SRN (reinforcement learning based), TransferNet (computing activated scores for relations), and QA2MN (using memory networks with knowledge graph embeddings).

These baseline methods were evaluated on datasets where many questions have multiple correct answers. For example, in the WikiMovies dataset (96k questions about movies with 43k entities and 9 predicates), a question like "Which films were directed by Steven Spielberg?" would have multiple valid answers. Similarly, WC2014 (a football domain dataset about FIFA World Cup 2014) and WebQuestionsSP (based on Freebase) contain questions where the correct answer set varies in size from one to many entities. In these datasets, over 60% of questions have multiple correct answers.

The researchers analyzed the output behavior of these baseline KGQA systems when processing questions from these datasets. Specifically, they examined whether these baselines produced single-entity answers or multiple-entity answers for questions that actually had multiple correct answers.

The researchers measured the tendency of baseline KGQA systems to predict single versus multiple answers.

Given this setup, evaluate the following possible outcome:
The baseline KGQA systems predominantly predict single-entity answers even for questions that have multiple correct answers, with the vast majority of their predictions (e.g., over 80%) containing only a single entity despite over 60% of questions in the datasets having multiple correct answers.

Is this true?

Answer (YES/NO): YES